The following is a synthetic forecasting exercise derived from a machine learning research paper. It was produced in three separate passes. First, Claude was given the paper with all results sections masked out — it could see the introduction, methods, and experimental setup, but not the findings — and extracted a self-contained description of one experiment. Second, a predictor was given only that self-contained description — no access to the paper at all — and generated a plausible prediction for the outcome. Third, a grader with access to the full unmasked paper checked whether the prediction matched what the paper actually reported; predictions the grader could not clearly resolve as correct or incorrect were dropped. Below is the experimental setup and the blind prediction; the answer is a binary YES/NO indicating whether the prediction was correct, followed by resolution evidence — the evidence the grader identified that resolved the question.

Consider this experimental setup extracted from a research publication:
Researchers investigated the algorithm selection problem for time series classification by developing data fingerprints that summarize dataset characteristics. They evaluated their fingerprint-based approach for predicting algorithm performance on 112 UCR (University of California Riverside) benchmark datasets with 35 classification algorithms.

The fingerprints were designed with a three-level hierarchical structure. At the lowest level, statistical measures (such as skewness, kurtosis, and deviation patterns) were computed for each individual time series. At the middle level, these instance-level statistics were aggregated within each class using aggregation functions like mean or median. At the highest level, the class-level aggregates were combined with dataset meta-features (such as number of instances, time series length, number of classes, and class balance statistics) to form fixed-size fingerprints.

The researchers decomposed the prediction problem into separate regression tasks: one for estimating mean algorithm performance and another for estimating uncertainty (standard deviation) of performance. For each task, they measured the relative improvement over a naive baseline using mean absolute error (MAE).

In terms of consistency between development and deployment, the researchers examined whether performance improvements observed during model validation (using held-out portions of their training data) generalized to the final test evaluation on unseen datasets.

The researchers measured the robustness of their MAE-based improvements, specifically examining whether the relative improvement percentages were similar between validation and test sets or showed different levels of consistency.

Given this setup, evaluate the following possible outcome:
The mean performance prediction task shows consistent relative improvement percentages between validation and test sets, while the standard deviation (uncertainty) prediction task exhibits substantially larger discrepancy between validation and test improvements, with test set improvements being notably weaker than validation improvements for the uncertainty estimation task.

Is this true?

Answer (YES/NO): NO